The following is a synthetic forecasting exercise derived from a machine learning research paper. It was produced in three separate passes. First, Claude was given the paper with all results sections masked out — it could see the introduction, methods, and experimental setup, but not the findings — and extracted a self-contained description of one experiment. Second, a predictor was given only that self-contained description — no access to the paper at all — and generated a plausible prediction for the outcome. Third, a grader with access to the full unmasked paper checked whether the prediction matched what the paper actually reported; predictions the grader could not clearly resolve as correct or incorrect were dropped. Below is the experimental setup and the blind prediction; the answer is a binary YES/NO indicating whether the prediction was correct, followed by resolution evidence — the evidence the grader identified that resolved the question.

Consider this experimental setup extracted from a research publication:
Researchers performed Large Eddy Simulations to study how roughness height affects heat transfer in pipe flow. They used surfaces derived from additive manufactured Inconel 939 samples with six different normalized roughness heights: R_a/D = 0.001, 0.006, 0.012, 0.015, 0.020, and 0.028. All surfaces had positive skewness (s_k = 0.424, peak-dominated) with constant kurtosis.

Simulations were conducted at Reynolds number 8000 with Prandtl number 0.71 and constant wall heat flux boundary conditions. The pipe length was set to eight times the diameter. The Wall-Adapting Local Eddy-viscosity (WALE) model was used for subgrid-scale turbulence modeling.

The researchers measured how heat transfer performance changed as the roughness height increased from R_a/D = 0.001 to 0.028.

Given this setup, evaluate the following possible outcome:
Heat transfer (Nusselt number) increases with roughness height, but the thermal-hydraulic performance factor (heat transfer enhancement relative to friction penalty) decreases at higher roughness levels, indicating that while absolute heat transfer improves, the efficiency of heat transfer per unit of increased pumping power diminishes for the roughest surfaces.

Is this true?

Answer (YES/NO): NO